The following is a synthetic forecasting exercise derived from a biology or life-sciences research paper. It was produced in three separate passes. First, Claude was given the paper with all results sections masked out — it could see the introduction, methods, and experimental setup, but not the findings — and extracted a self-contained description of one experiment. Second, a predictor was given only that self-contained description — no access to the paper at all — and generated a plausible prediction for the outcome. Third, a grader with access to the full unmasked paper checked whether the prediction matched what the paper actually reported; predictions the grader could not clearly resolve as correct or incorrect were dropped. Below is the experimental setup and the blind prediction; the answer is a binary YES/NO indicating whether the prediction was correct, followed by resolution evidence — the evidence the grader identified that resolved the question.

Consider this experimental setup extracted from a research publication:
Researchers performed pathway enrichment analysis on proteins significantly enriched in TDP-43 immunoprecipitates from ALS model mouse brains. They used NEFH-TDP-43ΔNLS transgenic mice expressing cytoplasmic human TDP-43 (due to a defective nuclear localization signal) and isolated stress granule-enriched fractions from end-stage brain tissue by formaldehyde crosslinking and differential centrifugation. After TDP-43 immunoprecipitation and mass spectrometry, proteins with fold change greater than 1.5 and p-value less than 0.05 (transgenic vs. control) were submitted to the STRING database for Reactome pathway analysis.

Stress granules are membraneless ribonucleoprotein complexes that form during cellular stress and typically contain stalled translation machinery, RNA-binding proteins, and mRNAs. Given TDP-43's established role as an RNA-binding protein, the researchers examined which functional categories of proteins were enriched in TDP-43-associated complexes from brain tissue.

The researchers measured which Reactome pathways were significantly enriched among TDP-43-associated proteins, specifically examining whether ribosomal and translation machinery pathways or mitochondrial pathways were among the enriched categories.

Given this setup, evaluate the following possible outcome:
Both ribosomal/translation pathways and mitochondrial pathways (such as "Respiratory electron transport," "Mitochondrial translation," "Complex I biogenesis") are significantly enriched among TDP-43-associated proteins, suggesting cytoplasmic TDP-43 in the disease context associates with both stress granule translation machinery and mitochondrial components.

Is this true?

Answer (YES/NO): NO